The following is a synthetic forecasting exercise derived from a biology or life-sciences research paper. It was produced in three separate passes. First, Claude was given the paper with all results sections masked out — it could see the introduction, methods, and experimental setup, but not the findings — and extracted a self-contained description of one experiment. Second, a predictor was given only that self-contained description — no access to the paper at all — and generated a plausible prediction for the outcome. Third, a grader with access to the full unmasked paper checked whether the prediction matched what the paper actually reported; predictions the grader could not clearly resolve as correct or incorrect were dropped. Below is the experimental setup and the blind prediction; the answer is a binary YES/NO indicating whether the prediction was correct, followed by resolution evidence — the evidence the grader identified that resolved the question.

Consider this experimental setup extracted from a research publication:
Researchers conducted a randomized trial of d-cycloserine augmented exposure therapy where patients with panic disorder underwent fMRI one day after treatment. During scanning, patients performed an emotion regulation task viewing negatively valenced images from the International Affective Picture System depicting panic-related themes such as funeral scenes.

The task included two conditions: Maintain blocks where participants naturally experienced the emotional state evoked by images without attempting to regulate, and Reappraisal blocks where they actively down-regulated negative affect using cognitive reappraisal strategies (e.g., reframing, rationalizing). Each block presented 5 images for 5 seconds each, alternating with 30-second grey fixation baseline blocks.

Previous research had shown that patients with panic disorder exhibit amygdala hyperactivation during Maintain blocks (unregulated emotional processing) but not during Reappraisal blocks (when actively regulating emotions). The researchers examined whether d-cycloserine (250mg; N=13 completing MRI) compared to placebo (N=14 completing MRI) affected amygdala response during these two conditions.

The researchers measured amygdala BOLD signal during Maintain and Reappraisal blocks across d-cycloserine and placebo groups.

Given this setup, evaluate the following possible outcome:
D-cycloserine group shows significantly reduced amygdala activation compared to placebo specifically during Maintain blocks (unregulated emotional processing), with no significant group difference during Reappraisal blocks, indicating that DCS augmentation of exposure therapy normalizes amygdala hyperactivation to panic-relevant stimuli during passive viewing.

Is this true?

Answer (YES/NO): NO